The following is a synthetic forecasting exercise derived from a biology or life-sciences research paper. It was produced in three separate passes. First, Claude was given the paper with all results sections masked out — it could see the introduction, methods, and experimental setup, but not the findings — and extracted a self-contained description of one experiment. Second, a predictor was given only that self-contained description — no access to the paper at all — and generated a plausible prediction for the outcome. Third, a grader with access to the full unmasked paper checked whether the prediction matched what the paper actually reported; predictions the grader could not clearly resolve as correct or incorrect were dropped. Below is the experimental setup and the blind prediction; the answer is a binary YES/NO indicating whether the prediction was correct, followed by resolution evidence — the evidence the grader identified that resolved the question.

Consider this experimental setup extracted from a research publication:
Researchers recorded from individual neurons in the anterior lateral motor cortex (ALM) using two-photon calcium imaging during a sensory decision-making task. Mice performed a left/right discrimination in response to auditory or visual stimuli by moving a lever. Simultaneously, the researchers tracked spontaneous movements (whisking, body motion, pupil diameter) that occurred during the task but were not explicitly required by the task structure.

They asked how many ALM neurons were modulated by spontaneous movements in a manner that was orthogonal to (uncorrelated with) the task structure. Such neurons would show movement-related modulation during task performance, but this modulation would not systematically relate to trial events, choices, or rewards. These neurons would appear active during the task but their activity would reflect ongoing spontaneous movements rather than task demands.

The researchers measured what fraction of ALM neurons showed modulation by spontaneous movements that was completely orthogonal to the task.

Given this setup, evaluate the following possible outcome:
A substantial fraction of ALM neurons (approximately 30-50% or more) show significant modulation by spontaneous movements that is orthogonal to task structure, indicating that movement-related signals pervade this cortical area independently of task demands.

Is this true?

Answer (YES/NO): YES